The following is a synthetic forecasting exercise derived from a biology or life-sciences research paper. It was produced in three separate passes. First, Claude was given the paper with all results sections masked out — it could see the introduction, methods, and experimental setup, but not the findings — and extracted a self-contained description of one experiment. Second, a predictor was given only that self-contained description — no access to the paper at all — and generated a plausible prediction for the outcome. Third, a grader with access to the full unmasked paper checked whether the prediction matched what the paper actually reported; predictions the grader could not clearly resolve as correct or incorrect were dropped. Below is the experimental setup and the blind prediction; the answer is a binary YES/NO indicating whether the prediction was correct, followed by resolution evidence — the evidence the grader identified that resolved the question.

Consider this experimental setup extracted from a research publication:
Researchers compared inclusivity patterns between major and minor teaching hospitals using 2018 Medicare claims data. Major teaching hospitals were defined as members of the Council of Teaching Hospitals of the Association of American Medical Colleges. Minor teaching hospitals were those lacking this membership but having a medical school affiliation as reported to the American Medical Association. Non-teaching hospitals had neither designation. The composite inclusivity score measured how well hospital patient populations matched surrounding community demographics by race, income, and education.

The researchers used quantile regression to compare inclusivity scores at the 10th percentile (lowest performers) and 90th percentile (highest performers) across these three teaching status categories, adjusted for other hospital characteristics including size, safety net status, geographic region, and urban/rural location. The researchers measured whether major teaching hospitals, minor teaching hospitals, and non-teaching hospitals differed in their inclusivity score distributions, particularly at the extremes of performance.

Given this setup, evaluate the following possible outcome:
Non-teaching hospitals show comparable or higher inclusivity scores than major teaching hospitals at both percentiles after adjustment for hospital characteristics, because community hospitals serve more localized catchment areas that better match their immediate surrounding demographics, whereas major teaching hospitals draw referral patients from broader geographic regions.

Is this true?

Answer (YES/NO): NO